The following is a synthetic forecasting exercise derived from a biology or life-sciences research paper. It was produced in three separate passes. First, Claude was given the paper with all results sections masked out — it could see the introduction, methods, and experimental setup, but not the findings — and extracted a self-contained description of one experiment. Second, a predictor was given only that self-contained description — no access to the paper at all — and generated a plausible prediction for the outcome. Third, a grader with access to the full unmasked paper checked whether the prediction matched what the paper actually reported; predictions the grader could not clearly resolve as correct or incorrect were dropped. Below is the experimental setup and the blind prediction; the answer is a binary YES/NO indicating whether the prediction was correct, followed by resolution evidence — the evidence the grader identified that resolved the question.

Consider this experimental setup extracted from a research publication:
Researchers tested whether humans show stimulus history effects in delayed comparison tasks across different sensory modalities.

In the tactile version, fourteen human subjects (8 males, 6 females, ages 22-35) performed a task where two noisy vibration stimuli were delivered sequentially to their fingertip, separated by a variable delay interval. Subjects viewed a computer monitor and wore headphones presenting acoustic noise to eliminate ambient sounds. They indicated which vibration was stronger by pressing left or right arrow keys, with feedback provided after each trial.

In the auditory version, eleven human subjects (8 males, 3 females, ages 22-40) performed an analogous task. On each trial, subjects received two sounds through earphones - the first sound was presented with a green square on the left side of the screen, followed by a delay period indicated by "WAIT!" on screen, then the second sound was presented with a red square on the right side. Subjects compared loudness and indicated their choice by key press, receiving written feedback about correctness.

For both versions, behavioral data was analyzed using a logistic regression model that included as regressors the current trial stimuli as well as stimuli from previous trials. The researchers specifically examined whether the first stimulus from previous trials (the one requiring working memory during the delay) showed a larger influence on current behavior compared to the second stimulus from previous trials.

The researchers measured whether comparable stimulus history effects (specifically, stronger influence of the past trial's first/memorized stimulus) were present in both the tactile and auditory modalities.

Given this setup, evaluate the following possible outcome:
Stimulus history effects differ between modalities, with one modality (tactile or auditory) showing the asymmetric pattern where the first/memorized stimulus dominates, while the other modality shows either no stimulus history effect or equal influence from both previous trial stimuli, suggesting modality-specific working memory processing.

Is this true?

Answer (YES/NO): NO